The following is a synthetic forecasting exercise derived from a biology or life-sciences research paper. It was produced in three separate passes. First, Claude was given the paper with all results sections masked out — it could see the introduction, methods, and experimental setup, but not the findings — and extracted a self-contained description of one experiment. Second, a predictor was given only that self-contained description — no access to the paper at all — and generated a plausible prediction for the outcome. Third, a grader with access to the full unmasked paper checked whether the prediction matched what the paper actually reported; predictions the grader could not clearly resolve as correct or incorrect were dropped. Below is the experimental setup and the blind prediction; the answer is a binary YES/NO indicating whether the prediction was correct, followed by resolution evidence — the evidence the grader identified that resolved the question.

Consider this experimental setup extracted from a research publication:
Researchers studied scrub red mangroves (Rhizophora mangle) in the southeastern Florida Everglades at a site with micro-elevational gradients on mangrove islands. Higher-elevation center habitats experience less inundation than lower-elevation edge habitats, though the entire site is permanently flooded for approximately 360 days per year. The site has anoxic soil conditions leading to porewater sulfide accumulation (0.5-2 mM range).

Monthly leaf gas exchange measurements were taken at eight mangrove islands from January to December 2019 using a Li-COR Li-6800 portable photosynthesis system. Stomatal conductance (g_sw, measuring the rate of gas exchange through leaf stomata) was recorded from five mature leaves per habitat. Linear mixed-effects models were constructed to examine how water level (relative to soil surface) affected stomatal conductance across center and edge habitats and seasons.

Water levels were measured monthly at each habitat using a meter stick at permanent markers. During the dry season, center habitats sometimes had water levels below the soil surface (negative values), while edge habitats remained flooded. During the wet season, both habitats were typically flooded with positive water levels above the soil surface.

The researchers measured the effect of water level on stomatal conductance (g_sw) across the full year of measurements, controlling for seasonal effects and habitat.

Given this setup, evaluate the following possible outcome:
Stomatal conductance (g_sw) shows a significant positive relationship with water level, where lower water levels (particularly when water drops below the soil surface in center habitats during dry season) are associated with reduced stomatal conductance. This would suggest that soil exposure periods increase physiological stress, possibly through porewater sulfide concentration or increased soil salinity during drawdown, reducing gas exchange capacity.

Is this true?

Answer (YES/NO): NO